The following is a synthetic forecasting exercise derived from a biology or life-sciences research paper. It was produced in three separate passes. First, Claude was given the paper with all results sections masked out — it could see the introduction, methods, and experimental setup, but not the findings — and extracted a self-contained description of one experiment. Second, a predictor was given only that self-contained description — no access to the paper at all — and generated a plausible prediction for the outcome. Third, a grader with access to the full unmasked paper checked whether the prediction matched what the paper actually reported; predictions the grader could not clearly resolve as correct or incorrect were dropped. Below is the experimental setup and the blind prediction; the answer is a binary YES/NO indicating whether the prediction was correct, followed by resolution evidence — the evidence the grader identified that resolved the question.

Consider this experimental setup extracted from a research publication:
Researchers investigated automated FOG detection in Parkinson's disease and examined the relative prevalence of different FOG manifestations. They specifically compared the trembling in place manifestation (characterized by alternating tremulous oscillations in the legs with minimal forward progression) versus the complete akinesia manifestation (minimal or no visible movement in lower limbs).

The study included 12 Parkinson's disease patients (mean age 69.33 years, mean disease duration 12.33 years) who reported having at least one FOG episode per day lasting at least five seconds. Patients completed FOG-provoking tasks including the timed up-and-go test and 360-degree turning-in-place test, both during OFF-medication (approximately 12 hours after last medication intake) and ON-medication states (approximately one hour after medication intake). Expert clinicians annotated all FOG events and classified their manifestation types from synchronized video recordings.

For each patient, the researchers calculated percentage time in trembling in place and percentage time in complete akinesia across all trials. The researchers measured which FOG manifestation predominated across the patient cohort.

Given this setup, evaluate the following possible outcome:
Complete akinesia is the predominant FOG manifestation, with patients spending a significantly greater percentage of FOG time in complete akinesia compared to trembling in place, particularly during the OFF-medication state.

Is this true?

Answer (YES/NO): NO